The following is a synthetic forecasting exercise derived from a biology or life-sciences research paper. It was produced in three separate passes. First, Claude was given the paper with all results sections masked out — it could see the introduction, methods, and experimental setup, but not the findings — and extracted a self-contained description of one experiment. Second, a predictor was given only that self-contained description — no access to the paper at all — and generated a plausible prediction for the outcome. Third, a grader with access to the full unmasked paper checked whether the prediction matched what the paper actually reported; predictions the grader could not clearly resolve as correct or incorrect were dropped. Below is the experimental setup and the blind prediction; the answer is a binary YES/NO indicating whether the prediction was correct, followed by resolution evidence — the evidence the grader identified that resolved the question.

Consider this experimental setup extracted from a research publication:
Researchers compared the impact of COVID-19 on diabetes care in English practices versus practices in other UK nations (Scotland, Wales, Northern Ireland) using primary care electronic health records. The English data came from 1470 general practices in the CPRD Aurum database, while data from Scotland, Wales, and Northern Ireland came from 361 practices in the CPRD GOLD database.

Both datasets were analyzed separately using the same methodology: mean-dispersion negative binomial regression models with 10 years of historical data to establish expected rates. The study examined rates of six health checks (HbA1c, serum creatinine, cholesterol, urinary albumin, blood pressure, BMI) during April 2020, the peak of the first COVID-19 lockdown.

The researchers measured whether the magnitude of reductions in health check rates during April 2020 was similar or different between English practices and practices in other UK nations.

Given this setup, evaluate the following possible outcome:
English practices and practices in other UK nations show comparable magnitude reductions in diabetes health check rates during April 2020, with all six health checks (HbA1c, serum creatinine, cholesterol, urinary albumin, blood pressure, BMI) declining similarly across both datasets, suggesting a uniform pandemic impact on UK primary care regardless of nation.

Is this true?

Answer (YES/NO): YES